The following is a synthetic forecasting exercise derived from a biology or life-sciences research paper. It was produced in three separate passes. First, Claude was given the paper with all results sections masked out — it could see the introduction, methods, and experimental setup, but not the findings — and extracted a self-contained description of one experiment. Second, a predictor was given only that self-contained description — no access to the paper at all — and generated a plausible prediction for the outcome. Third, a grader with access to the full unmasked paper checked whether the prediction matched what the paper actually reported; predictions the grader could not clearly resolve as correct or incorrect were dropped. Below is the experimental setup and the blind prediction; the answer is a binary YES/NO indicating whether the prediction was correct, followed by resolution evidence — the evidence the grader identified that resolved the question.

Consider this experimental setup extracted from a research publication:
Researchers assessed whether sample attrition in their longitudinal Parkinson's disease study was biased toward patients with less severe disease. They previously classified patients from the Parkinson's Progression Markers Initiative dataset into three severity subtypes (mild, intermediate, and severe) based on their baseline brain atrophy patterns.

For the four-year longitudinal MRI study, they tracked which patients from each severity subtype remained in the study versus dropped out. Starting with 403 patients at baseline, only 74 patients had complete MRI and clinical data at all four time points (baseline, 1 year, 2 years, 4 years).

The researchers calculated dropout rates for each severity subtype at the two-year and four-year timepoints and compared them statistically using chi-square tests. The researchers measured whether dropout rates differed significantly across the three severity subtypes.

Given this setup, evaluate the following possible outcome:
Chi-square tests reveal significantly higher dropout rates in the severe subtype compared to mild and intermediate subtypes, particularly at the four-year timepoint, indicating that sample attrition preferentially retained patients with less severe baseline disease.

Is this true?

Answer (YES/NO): NO